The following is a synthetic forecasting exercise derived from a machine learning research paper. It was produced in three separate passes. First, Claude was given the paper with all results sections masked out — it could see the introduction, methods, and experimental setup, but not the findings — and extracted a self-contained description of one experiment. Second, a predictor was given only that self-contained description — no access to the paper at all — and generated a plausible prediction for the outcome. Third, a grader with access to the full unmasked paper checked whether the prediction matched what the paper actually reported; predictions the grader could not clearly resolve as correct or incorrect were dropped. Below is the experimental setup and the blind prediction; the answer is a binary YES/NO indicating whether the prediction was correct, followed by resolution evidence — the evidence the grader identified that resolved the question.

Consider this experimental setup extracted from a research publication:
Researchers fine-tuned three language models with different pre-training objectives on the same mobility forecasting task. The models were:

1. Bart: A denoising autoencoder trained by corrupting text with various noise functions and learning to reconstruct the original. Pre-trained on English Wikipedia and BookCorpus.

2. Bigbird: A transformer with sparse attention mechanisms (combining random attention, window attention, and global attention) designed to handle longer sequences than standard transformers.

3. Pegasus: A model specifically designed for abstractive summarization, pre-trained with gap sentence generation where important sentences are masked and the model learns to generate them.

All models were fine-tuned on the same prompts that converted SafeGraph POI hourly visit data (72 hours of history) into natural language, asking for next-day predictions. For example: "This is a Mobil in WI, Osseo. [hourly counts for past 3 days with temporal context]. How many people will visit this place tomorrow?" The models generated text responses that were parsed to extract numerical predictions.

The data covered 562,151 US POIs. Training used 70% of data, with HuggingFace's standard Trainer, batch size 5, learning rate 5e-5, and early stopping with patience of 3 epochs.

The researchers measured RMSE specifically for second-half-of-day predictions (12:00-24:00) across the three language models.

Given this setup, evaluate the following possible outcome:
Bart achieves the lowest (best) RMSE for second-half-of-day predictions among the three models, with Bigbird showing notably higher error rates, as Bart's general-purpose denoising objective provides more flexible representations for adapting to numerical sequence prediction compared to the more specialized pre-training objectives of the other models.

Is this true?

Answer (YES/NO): NO